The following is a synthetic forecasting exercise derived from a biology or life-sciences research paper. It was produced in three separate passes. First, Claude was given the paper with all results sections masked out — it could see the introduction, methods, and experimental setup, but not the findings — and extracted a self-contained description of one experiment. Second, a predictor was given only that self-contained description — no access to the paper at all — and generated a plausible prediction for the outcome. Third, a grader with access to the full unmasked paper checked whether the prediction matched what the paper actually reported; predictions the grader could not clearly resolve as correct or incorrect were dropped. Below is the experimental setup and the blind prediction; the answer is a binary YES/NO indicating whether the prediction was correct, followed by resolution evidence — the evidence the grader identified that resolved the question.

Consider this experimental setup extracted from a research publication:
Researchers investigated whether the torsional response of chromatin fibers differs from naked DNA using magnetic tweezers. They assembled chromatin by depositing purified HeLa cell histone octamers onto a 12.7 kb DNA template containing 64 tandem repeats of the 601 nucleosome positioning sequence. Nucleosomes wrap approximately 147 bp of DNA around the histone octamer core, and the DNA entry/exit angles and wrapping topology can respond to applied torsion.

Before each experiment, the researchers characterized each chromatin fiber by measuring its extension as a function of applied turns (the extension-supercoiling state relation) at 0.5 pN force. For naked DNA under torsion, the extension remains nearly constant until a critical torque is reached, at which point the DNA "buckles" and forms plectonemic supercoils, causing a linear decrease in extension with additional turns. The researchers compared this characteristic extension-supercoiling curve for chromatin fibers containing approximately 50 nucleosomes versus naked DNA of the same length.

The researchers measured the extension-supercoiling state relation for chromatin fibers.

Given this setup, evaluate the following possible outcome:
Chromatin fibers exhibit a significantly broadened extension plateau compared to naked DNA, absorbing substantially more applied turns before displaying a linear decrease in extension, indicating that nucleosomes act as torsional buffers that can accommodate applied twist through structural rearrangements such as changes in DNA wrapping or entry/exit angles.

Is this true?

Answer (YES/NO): YES